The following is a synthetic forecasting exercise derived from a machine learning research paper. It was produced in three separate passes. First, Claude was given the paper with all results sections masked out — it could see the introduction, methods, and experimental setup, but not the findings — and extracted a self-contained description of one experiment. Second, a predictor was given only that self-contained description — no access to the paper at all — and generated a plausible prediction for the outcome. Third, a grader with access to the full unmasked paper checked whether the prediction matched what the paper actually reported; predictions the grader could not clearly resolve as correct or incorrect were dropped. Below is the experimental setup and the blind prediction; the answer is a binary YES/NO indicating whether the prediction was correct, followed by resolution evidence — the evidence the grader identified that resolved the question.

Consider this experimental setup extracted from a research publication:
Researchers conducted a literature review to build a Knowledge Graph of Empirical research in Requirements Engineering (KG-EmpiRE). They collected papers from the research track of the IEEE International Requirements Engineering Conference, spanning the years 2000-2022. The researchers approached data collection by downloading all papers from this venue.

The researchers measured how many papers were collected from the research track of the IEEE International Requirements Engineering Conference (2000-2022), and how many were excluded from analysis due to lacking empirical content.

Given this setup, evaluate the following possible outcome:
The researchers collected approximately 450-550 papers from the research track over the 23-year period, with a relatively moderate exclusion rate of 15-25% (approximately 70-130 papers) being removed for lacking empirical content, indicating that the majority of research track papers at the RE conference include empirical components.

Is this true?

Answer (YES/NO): NO